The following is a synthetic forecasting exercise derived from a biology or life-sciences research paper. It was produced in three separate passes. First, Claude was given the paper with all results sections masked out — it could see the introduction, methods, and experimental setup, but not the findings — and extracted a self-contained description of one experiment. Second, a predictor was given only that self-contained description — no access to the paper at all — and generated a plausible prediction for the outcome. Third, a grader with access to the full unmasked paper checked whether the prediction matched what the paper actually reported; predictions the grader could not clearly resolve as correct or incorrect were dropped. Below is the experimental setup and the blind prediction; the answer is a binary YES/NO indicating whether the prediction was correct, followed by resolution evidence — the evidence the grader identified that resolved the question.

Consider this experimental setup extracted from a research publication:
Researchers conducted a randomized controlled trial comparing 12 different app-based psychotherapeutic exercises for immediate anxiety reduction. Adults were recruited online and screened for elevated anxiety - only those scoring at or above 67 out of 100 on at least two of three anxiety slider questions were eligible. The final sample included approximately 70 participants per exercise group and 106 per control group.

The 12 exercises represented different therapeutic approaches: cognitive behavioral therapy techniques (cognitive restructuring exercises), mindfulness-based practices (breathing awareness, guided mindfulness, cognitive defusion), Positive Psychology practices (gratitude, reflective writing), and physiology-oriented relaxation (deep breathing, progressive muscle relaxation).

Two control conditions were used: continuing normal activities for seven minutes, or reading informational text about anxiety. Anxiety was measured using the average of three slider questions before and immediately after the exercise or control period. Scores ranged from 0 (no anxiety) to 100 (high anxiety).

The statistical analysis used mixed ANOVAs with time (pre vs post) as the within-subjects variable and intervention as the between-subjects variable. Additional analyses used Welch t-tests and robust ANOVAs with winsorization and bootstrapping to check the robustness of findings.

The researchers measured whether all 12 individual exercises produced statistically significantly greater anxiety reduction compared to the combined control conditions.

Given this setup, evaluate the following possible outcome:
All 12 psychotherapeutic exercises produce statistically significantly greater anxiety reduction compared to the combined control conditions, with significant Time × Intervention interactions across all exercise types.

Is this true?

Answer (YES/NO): YES